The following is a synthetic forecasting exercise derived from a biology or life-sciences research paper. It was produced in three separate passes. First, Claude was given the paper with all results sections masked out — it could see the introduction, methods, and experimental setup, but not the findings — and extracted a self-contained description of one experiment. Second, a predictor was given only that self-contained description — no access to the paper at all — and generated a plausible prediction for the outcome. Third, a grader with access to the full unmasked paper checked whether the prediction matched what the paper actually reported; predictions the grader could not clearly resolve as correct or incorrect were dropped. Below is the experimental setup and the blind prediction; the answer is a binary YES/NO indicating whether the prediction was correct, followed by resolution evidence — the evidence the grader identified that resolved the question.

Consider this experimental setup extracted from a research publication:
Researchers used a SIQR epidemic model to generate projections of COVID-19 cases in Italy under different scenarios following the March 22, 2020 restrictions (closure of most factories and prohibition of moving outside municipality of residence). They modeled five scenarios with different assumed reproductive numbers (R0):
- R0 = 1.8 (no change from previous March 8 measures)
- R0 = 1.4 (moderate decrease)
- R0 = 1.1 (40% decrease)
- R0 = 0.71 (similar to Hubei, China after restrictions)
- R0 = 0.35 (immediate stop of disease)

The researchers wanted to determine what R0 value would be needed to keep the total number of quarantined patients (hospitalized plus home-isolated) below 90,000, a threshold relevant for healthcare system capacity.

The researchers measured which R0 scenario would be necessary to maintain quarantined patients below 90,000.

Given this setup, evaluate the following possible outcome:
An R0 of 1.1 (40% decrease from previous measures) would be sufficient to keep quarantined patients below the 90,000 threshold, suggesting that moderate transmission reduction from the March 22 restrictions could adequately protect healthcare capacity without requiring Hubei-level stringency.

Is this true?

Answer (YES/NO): NO